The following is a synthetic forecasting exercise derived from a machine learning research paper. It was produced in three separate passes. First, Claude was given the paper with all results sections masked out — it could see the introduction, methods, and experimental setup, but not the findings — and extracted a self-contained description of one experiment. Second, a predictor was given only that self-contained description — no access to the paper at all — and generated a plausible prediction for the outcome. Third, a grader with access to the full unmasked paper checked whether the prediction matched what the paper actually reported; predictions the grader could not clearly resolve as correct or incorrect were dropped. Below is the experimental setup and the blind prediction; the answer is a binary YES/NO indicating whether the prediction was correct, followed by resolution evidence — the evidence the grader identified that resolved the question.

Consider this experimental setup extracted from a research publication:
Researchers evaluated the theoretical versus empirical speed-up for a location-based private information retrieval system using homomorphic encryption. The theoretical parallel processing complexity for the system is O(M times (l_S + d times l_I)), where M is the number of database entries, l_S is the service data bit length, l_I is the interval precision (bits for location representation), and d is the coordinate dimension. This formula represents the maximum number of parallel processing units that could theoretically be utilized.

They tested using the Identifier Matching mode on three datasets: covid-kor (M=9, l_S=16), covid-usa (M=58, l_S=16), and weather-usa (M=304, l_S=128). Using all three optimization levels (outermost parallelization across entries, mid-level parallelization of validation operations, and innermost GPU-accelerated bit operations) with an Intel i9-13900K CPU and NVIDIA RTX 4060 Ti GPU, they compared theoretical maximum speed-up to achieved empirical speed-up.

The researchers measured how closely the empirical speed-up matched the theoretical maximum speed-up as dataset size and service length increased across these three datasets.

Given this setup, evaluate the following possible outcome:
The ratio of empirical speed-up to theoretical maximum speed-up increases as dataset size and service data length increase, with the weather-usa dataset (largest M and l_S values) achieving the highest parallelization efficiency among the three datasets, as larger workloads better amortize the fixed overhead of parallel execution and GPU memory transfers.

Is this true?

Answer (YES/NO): NO